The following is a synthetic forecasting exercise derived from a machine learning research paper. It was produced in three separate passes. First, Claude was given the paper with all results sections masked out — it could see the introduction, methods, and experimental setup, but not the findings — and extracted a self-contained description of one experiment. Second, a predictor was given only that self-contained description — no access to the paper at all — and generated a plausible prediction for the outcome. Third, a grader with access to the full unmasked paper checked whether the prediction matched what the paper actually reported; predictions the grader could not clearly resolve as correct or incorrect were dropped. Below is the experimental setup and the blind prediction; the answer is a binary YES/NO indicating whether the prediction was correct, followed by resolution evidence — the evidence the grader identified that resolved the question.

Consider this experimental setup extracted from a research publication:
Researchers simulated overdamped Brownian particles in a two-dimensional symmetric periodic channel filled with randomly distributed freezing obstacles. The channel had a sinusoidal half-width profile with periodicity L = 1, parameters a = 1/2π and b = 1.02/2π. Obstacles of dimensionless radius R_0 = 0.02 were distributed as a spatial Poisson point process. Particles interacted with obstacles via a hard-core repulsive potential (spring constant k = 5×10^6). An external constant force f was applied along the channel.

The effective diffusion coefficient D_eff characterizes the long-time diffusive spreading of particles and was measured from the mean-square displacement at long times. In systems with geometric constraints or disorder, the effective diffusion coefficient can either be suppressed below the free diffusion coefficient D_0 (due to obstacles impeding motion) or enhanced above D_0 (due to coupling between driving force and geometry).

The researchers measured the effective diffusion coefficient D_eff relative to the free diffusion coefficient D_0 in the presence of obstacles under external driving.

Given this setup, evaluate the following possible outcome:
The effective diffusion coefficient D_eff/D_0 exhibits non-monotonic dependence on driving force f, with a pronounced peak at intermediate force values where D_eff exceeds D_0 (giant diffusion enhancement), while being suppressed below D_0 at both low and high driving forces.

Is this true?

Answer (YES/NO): NO